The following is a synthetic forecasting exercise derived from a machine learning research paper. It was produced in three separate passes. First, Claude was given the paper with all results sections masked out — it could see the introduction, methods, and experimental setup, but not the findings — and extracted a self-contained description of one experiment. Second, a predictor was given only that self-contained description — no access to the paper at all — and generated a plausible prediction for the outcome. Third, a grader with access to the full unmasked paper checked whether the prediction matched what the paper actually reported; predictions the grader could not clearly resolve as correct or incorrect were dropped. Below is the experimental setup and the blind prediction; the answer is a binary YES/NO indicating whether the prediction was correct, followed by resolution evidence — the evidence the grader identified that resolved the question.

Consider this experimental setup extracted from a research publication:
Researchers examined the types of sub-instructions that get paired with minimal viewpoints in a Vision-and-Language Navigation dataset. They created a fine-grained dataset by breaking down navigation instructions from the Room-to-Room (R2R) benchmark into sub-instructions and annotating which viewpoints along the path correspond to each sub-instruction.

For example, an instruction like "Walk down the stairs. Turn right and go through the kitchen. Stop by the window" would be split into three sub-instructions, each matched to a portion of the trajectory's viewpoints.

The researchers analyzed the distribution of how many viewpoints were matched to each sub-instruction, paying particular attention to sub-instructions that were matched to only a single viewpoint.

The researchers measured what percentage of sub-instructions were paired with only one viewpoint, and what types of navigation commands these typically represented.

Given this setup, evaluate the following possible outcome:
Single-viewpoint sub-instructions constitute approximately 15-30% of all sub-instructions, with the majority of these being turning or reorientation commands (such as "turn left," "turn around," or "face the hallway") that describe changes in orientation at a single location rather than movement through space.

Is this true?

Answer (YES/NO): NO